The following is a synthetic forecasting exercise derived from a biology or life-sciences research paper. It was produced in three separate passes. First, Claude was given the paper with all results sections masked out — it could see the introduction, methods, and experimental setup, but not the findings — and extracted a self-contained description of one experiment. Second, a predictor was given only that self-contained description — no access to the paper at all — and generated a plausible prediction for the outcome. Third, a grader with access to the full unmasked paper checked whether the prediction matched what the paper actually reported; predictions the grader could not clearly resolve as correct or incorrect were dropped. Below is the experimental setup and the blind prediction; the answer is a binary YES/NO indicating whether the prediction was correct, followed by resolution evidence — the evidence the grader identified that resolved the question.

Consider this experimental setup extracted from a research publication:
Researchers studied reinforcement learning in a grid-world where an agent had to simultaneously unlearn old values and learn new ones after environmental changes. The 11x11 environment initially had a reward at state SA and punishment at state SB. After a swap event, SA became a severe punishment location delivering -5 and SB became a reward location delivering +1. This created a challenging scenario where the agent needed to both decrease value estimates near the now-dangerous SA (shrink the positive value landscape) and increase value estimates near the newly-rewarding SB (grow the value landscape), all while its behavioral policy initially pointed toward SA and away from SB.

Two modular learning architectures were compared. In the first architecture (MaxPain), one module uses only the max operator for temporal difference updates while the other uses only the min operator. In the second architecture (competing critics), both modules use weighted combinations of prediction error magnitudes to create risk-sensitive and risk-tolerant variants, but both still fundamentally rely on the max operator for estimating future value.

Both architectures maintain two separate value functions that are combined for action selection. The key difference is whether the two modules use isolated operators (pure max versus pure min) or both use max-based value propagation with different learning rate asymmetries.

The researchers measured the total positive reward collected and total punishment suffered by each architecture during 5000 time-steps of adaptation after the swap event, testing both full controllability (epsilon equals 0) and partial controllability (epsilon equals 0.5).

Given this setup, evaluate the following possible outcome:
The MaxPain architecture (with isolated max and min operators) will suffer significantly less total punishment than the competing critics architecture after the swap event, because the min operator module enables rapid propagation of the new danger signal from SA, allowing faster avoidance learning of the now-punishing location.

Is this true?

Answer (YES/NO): YES